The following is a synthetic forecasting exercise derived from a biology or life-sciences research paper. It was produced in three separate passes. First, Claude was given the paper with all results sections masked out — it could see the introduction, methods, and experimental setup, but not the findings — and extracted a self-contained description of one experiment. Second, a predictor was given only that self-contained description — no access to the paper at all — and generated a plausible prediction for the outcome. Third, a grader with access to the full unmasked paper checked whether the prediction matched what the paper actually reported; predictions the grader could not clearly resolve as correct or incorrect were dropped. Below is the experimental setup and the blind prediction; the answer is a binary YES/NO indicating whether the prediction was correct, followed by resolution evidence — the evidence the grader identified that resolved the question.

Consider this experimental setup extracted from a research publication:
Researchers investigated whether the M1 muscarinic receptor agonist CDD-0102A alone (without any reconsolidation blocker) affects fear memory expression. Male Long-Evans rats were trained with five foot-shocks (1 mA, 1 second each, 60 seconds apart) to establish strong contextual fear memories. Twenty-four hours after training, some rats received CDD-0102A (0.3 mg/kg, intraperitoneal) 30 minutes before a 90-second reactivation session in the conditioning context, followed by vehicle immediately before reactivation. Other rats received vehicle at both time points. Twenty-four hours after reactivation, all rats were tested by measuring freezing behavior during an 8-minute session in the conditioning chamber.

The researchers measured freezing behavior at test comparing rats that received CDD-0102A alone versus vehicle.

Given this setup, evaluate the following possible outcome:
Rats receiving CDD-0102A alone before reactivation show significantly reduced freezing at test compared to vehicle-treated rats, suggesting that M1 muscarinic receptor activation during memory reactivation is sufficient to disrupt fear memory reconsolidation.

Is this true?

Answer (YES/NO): NO